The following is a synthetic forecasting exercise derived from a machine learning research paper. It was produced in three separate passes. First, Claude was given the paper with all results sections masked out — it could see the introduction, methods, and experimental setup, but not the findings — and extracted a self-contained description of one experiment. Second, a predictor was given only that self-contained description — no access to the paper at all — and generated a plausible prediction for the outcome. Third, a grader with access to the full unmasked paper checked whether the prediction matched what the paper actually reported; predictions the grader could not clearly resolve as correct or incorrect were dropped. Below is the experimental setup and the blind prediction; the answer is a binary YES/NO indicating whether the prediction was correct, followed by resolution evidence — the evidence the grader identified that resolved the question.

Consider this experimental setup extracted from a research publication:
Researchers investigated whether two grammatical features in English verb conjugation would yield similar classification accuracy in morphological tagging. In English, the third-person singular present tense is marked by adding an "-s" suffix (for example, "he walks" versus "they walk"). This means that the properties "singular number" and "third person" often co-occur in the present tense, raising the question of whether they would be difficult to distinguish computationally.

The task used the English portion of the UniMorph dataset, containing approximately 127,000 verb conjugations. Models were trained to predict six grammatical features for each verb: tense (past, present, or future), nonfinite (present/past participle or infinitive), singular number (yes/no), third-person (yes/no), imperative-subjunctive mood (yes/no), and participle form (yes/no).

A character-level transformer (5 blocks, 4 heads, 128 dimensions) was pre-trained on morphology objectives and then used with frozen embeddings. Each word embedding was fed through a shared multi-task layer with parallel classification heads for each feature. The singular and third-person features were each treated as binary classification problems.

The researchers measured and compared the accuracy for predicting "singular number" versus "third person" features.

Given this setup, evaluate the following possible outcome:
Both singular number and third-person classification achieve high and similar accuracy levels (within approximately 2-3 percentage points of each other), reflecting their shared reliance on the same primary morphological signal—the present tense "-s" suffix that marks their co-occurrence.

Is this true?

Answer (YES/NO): YES